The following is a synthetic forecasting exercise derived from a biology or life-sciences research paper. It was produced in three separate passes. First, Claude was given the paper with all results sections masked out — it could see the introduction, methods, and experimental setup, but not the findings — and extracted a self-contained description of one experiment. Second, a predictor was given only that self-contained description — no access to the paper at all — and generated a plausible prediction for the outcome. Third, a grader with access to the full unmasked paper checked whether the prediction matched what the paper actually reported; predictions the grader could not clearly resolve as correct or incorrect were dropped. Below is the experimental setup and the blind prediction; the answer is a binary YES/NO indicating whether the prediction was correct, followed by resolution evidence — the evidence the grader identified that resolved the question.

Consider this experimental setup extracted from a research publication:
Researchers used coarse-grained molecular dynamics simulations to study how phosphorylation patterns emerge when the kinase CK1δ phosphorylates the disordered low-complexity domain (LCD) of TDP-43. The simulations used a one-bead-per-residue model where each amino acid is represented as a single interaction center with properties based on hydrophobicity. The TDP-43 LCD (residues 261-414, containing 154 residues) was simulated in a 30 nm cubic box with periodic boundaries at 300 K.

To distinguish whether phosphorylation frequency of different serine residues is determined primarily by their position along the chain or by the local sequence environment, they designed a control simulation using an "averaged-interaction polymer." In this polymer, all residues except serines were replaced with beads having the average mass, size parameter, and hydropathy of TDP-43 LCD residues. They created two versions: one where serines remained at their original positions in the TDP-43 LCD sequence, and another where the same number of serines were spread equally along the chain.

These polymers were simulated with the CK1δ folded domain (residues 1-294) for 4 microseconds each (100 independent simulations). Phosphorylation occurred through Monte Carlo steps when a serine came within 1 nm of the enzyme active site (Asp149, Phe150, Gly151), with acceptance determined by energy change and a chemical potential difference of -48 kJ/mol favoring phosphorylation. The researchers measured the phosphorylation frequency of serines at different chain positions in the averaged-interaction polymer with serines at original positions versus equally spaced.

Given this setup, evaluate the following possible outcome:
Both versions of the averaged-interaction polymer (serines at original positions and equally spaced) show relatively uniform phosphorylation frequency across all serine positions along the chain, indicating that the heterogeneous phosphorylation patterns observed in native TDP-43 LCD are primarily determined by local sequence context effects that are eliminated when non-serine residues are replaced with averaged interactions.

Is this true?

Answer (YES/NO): NO